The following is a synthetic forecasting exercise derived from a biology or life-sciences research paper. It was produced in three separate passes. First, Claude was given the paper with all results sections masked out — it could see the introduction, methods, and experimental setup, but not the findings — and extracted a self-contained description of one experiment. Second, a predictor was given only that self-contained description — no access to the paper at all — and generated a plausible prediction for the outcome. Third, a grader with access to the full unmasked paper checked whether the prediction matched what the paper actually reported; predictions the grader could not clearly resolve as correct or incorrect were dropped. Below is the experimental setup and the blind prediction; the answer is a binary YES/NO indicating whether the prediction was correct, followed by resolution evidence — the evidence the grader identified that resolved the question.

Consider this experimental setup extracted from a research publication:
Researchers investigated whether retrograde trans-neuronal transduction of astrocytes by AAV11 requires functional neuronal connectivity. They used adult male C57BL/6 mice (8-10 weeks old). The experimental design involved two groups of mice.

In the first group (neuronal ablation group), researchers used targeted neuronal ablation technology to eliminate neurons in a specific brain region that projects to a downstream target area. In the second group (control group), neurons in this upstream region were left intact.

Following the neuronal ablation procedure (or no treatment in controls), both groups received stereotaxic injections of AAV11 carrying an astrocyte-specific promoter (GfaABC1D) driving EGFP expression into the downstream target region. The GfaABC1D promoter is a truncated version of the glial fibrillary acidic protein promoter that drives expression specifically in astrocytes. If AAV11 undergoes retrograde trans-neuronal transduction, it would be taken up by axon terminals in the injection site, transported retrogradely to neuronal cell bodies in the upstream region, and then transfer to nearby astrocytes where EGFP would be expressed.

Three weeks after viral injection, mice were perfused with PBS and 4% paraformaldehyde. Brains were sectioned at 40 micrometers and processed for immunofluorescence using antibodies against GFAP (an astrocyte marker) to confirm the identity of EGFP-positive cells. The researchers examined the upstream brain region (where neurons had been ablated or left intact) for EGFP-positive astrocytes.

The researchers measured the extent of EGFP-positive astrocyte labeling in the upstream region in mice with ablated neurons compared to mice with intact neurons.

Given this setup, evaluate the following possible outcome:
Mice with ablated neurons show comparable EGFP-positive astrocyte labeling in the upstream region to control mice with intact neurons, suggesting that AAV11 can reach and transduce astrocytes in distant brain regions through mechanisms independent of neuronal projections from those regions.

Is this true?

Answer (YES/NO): NO